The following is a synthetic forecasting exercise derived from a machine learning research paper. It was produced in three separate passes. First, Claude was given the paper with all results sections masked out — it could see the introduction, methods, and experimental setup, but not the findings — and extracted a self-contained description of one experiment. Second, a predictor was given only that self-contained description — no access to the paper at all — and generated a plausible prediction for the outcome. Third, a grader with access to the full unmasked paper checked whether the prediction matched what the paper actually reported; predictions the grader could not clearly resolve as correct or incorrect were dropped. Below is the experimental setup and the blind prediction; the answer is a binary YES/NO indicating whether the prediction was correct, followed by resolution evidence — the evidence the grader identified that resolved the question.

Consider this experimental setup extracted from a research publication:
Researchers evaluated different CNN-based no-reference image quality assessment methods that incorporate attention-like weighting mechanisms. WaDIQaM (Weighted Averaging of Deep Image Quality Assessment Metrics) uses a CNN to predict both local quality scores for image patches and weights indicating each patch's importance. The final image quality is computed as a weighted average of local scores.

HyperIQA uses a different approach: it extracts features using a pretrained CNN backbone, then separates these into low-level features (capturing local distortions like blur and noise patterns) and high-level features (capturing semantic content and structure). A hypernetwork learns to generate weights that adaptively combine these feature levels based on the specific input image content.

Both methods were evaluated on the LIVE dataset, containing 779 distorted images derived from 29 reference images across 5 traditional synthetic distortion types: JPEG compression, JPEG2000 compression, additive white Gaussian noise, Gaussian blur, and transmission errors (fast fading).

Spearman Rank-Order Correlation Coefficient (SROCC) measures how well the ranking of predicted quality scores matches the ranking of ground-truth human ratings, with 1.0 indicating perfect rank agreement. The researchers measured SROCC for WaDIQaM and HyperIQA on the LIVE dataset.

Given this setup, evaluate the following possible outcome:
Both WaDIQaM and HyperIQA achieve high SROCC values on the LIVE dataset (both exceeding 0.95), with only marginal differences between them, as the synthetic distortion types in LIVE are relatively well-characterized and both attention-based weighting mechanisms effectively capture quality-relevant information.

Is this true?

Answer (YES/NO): YES